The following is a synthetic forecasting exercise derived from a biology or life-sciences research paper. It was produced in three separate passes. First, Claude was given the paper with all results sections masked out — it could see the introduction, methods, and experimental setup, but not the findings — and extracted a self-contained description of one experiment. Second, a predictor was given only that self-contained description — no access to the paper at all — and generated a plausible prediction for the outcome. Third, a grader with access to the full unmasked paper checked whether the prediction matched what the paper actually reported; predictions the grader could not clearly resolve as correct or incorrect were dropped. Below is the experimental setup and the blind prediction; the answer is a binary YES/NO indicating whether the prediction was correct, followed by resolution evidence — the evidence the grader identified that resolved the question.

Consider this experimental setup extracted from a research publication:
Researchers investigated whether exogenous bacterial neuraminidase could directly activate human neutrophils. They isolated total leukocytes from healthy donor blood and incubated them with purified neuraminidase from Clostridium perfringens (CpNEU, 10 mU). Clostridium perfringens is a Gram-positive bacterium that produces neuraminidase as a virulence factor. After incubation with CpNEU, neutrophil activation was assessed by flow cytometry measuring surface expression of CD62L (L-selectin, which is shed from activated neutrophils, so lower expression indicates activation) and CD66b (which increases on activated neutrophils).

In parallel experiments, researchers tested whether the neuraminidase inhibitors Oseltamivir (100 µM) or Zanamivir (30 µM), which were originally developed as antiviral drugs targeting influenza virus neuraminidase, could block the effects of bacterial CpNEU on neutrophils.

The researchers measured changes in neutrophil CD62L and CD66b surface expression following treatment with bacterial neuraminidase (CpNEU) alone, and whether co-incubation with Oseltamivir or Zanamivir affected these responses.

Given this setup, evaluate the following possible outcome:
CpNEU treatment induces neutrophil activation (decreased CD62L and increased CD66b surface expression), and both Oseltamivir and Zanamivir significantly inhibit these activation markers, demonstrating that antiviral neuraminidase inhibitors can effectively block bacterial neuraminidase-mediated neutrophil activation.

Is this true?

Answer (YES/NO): YES